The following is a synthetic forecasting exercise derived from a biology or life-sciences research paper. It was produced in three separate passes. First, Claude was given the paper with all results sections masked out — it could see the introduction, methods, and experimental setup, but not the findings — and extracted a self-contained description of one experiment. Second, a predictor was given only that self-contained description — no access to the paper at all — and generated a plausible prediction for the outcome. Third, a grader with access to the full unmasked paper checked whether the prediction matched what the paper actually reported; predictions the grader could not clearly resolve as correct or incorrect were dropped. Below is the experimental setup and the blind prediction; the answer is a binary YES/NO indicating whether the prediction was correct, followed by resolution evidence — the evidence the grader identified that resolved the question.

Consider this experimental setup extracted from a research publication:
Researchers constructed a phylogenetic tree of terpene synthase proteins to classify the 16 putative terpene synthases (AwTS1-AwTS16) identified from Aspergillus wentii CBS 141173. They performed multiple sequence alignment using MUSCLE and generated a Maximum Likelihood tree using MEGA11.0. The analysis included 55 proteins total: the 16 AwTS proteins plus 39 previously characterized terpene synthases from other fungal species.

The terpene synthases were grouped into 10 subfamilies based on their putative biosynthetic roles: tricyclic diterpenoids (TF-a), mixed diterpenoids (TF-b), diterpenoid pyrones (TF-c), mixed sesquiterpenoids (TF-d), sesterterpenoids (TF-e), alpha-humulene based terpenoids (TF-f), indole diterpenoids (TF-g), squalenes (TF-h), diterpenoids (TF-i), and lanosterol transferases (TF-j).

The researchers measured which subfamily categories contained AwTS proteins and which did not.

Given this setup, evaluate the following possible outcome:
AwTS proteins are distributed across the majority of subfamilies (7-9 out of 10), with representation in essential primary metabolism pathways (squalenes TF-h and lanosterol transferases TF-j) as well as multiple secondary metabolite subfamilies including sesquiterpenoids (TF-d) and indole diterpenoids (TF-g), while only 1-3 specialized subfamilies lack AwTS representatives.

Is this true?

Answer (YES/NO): NO